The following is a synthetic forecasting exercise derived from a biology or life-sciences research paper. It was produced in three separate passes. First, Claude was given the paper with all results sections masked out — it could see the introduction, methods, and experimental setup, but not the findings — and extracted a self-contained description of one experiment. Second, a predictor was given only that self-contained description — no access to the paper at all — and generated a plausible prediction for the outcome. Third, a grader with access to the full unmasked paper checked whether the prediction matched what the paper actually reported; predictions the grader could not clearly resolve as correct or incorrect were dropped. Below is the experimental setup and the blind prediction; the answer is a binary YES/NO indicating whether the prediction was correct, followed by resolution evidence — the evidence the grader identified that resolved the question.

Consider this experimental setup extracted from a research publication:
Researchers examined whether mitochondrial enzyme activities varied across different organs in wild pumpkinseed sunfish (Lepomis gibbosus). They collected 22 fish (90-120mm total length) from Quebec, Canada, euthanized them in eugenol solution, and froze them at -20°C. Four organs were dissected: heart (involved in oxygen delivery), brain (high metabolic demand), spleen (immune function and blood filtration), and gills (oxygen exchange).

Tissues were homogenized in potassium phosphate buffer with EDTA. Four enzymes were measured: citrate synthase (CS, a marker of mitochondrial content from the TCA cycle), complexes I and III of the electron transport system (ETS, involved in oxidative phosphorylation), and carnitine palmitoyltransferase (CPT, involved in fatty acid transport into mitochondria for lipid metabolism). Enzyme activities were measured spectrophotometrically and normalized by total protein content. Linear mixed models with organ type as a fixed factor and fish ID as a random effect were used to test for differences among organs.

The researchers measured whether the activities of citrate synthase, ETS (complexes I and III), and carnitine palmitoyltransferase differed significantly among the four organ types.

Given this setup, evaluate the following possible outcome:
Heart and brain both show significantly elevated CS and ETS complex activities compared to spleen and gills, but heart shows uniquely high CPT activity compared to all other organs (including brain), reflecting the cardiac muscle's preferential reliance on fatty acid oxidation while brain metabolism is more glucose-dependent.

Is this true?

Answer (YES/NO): NO